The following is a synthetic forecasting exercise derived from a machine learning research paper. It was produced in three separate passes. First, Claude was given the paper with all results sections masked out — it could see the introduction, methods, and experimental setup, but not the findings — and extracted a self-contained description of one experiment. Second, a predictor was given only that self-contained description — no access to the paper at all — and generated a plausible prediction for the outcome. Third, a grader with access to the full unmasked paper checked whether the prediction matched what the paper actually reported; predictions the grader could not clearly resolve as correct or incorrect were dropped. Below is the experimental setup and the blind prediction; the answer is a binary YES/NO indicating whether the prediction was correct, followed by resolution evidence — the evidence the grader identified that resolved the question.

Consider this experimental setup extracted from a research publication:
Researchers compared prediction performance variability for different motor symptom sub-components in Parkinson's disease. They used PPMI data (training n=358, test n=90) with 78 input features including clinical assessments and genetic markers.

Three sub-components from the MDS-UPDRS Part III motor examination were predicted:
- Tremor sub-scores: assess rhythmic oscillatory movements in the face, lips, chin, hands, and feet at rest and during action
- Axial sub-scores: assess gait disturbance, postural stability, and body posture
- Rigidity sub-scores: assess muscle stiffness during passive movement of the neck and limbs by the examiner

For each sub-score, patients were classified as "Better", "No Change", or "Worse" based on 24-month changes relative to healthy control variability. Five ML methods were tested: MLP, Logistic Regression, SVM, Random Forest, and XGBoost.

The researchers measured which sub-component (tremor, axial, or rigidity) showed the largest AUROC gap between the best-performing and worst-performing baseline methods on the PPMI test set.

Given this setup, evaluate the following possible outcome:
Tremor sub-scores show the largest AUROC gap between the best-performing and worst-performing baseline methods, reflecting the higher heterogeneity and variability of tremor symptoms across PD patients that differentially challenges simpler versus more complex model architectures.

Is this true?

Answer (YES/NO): NO